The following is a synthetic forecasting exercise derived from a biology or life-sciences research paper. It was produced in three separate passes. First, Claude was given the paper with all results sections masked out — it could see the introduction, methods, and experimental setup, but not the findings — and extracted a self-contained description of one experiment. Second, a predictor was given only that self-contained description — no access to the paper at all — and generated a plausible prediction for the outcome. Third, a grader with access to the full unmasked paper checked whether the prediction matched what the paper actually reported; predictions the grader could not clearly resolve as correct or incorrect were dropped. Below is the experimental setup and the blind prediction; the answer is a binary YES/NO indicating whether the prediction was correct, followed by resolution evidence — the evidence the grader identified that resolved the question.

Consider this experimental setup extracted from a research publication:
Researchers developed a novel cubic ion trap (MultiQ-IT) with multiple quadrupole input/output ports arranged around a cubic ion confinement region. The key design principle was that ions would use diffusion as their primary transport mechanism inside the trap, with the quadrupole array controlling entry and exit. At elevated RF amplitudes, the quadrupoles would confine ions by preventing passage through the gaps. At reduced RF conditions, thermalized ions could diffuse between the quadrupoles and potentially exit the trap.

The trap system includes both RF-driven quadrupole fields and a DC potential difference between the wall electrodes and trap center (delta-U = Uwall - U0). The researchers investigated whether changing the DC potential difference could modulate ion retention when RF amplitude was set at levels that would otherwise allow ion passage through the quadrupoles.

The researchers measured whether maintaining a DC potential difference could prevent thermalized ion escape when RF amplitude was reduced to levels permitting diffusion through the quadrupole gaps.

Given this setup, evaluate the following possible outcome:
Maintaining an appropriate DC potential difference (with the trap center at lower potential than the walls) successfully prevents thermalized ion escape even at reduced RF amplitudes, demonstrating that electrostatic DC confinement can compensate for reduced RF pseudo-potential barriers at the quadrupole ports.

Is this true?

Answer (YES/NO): YES